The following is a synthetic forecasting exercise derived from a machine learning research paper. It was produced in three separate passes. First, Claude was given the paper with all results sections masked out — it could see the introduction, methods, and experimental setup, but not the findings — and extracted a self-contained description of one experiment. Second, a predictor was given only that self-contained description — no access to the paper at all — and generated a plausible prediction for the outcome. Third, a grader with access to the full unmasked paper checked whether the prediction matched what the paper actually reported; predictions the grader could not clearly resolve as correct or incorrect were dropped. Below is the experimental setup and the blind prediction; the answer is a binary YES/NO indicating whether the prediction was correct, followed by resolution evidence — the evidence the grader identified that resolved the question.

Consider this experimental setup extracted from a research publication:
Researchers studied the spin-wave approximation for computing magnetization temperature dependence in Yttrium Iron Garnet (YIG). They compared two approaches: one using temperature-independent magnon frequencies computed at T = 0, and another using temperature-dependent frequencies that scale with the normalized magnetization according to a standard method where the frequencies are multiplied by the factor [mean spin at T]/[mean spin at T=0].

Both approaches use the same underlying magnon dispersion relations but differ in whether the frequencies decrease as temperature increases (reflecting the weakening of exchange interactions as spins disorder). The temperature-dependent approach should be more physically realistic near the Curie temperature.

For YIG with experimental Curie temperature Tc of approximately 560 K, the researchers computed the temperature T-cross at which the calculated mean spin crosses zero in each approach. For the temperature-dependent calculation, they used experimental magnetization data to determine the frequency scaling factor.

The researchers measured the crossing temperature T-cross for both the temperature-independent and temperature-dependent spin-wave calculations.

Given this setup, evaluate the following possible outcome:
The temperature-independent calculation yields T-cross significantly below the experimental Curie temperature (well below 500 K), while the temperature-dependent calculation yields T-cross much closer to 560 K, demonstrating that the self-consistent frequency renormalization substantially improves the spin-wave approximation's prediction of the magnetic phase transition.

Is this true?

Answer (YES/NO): NO